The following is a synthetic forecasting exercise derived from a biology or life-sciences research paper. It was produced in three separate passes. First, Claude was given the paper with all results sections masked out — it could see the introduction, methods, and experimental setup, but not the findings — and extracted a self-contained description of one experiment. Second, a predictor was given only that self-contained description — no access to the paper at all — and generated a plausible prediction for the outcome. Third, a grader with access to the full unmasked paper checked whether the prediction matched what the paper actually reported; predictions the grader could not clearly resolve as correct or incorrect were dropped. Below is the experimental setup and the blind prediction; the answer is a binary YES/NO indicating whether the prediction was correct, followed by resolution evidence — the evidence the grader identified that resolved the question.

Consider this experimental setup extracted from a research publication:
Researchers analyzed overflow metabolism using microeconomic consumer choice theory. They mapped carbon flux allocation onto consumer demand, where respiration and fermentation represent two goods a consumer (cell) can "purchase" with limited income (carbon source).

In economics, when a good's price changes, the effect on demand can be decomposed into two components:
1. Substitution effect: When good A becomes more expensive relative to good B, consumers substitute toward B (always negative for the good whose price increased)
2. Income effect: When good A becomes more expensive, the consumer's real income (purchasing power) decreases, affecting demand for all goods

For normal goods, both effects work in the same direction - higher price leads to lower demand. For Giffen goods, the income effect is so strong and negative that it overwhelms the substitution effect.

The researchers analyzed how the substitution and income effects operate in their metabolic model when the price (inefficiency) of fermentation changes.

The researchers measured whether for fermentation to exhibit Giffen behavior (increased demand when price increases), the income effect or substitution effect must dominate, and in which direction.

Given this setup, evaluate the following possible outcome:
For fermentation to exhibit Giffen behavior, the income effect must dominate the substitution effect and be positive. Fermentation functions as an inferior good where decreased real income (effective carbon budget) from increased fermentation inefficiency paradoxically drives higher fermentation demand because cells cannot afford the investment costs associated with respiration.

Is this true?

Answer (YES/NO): NO